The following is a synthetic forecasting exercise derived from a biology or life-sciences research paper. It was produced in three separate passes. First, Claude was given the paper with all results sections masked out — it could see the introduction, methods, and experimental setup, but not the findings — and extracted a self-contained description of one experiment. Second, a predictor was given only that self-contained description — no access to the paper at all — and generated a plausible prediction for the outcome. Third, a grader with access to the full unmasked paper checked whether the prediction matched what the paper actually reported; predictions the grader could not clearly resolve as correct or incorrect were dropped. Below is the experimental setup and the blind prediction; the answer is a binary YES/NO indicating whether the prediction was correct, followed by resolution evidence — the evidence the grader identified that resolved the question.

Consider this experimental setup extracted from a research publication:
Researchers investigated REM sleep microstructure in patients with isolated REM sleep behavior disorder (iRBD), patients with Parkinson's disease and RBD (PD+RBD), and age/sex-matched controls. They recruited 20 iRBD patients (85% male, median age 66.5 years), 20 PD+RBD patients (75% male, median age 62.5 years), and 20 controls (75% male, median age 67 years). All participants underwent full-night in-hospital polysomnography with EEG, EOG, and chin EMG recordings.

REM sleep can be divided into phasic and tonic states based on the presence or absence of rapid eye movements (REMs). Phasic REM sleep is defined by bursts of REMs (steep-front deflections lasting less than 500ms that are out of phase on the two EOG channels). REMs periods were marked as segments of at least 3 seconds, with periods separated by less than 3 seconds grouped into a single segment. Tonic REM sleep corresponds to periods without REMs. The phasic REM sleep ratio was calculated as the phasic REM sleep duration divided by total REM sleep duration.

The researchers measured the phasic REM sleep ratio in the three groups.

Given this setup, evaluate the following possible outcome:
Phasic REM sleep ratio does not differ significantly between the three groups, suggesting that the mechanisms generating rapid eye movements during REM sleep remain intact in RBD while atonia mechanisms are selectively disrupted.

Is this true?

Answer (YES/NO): NO